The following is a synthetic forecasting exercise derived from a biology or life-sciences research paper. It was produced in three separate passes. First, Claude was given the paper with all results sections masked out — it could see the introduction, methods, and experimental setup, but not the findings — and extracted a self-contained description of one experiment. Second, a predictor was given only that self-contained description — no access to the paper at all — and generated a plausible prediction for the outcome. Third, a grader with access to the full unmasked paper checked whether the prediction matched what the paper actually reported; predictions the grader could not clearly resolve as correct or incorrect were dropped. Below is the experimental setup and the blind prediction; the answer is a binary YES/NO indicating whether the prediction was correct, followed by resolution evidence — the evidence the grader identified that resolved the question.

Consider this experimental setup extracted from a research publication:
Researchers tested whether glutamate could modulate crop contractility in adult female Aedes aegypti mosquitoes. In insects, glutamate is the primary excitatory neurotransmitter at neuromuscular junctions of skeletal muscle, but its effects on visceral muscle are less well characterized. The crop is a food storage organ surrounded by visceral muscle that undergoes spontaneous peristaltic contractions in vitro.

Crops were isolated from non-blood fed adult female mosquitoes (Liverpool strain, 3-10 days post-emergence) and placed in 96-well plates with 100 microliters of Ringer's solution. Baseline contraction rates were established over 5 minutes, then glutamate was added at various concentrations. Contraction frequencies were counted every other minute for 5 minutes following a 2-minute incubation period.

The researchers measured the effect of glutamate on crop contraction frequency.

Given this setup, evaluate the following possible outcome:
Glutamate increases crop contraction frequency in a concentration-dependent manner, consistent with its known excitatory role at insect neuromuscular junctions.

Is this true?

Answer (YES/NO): NO